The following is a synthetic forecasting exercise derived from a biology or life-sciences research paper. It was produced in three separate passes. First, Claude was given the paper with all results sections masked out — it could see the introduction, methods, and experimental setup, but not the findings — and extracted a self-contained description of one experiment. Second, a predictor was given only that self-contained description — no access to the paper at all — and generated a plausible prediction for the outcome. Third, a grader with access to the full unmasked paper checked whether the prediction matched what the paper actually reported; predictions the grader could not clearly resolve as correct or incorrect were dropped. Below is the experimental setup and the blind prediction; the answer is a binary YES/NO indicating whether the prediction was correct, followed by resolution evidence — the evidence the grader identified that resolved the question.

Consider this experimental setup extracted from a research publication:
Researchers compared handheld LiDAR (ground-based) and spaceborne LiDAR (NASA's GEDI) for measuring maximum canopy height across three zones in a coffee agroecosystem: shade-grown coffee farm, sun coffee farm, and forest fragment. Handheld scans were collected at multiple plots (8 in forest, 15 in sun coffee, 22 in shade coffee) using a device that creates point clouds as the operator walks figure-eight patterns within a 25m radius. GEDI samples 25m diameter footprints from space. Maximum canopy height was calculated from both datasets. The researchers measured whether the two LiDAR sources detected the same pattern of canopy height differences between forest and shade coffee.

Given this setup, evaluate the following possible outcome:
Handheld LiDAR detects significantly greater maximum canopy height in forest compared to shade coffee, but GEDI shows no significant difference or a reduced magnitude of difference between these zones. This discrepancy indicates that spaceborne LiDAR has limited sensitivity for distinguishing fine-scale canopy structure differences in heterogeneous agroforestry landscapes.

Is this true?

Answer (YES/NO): NO